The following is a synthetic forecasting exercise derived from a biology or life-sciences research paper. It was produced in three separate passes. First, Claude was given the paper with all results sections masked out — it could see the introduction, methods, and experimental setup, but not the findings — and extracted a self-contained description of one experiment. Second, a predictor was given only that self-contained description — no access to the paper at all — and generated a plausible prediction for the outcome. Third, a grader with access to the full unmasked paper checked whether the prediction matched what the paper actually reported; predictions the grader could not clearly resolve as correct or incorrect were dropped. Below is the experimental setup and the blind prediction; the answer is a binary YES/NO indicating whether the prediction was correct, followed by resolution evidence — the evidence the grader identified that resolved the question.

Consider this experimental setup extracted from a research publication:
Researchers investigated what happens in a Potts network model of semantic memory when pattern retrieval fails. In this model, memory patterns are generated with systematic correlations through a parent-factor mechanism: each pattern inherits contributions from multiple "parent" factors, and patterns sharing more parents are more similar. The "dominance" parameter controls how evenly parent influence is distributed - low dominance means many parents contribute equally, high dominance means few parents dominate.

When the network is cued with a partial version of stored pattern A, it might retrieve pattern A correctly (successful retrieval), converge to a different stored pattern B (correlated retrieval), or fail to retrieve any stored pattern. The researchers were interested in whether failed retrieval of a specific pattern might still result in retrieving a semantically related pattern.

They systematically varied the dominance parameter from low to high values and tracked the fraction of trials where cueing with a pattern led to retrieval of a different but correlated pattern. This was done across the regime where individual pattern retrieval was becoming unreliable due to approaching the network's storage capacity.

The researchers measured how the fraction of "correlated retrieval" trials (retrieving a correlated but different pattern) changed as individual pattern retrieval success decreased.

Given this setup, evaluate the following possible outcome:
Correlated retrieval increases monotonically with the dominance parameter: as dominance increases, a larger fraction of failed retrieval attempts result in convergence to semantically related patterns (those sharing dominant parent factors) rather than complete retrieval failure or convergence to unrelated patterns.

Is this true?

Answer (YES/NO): NO